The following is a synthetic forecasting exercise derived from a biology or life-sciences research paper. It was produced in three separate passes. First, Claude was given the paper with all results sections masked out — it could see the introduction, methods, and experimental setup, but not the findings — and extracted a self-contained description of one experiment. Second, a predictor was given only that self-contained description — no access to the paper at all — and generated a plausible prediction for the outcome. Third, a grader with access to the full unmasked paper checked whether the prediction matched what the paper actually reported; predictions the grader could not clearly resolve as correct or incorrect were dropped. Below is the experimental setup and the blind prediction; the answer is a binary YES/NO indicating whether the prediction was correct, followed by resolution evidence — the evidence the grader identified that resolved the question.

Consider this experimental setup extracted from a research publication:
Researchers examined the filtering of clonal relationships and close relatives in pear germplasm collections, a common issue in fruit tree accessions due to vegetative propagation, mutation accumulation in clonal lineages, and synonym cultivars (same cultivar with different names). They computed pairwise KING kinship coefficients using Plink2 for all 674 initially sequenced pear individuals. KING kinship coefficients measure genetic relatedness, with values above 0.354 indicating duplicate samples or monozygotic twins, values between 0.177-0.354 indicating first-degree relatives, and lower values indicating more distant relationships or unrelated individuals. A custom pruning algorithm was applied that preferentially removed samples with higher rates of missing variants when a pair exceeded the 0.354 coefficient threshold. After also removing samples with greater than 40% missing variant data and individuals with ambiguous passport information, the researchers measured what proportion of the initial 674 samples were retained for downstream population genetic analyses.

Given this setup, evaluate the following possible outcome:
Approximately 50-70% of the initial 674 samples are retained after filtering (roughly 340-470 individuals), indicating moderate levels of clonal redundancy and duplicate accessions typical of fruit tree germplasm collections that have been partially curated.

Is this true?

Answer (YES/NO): YES